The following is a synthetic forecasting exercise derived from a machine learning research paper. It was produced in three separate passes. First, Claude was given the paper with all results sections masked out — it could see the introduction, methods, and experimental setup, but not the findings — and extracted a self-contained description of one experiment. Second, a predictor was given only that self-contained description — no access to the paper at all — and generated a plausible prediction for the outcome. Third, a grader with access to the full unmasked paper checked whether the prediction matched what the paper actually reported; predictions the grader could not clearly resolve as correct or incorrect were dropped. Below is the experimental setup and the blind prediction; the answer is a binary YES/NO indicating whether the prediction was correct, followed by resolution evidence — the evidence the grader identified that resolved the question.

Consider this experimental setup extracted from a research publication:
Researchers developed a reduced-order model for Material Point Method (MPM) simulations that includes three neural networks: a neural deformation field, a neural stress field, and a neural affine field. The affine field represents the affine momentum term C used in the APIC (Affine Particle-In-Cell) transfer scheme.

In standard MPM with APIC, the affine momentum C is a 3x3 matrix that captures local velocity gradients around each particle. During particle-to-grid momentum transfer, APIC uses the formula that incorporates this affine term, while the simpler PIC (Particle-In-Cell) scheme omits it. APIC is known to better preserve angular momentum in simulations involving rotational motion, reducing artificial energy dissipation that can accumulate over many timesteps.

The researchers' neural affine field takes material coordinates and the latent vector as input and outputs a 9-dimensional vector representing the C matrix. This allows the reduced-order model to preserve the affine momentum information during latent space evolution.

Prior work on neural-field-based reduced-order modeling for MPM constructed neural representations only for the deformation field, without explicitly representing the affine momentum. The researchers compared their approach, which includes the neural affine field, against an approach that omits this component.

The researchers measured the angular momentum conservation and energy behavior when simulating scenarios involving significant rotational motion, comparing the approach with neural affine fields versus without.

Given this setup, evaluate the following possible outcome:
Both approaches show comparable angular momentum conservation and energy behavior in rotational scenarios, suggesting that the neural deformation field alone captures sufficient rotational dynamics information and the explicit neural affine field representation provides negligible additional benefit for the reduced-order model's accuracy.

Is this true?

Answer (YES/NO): NO